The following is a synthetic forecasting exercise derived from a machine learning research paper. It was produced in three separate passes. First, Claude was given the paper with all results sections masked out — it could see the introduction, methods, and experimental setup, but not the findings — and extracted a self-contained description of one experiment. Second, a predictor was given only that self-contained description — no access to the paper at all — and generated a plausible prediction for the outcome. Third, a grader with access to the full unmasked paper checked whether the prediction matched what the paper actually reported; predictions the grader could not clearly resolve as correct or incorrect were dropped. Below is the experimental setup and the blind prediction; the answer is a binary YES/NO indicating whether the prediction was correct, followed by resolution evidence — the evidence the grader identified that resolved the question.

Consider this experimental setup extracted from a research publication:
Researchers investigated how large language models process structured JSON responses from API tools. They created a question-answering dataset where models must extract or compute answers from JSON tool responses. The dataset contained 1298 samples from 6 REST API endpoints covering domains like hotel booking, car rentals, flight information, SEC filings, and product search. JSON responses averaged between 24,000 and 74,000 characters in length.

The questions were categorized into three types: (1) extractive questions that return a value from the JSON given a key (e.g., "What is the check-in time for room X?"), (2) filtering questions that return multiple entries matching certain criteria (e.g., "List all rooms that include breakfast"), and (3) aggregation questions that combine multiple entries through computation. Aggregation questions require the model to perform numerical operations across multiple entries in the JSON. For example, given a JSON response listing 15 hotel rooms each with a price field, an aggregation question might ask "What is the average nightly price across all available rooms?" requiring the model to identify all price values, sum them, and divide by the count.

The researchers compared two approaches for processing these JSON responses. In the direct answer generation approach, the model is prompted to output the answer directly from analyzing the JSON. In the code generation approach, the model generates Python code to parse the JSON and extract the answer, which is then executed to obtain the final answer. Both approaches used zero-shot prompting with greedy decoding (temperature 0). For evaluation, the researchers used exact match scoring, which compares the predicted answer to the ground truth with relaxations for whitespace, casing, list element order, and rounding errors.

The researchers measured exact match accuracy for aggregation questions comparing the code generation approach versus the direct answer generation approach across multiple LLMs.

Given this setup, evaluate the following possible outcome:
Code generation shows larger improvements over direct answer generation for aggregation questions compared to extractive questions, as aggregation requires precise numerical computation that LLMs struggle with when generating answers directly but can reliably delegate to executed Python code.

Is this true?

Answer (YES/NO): YES